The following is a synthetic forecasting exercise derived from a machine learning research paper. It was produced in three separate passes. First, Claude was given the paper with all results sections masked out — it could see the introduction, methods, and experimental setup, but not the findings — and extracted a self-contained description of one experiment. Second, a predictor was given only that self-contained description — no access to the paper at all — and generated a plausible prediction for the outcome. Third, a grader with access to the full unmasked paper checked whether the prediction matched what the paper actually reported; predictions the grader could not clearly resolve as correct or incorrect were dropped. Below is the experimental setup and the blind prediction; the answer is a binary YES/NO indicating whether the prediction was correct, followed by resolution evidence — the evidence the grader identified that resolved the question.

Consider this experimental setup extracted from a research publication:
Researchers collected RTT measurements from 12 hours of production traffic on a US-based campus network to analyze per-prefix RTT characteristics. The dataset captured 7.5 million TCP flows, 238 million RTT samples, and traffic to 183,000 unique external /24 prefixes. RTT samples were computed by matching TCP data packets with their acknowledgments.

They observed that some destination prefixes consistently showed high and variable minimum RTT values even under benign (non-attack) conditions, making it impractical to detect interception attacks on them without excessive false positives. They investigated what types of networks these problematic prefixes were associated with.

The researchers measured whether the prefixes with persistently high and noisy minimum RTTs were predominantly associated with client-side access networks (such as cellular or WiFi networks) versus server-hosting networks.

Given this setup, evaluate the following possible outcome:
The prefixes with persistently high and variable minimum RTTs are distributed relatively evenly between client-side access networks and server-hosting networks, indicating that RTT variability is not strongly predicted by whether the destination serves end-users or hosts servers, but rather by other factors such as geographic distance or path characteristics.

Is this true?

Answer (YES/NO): NO